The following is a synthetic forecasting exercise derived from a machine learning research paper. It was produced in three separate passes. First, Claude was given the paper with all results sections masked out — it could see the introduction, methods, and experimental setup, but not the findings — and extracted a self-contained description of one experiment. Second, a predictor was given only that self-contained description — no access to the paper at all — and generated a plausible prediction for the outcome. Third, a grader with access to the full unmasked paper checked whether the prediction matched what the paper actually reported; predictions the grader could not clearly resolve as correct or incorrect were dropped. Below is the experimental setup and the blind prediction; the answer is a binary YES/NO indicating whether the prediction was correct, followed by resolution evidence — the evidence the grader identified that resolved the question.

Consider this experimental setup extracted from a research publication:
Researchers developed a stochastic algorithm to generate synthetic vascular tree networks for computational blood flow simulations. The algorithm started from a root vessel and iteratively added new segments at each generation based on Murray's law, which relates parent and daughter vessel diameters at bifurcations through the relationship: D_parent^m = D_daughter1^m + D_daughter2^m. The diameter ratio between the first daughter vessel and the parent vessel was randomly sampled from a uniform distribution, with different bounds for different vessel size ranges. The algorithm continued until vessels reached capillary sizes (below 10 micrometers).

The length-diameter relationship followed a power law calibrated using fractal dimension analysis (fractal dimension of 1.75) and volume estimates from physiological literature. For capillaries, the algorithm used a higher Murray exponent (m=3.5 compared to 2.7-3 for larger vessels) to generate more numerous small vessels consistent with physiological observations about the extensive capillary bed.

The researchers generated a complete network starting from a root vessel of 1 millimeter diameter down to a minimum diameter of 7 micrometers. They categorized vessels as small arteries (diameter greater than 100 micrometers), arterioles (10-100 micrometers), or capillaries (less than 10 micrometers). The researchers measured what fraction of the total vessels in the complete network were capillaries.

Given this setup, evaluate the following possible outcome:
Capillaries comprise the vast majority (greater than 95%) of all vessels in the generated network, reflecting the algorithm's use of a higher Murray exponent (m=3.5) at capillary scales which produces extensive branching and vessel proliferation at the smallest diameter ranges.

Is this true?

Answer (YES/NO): NO